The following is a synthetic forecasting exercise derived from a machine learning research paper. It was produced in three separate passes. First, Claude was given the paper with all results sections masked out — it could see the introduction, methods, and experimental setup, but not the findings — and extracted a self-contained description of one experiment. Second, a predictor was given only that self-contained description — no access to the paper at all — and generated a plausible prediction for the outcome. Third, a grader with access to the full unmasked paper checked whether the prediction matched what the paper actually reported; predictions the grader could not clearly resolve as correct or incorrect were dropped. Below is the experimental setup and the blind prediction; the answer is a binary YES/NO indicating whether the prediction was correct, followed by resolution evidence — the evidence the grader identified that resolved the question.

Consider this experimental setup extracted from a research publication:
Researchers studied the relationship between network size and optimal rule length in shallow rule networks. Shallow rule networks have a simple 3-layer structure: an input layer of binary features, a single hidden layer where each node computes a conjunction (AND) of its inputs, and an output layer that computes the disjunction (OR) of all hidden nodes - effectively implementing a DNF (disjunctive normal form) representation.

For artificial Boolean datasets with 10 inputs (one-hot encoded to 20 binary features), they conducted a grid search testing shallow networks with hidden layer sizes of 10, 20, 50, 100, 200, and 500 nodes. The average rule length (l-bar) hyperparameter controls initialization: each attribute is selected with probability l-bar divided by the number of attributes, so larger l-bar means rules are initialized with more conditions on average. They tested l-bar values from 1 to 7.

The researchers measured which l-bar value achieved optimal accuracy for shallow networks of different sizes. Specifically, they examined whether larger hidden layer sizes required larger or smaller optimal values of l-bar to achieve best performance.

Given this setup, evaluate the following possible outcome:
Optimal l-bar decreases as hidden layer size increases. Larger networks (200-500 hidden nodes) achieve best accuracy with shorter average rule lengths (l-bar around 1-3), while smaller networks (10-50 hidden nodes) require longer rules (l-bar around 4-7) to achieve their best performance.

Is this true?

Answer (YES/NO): YES